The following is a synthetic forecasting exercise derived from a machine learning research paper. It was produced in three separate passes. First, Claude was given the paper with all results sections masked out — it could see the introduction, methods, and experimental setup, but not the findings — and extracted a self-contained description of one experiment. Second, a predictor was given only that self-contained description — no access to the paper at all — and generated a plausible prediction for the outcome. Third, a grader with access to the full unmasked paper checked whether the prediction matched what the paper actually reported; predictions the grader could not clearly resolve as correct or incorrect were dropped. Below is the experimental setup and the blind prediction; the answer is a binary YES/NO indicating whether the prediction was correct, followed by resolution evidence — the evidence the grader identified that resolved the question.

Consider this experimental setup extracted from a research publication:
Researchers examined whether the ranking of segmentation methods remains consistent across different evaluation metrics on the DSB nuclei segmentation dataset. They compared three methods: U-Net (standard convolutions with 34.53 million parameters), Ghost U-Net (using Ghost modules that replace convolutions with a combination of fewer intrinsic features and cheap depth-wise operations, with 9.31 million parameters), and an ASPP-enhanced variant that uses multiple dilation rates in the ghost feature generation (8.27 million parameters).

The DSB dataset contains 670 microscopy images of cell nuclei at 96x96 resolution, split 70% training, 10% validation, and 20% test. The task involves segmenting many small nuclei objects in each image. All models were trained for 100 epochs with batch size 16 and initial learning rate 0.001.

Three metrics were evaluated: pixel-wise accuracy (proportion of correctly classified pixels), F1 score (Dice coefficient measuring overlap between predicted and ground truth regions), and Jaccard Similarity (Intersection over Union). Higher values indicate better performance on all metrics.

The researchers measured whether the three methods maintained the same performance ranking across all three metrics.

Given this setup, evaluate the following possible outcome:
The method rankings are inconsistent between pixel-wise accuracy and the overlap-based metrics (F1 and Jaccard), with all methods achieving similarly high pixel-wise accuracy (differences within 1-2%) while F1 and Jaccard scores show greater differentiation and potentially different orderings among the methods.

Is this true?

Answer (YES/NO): YES